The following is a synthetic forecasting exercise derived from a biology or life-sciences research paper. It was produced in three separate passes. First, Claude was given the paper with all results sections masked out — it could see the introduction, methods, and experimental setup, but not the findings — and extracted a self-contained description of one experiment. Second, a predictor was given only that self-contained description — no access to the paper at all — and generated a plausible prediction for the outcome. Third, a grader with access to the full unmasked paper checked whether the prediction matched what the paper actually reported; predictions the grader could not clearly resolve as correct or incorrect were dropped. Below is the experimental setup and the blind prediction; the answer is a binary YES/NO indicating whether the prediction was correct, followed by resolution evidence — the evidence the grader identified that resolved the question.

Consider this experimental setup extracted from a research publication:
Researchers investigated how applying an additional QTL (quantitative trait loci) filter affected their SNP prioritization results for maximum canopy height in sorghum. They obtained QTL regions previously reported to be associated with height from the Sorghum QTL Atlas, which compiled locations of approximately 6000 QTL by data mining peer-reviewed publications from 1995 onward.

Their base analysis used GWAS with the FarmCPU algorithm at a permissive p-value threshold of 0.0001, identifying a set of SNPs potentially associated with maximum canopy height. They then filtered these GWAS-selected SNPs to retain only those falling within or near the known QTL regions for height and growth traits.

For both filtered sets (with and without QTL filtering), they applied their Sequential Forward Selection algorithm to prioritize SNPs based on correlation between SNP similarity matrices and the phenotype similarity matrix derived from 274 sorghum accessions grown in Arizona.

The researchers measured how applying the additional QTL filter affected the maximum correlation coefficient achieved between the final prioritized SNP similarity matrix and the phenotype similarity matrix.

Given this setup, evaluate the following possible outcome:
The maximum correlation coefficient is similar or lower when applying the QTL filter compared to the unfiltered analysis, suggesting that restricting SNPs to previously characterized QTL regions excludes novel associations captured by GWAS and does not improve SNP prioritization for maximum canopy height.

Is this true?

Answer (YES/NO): YES